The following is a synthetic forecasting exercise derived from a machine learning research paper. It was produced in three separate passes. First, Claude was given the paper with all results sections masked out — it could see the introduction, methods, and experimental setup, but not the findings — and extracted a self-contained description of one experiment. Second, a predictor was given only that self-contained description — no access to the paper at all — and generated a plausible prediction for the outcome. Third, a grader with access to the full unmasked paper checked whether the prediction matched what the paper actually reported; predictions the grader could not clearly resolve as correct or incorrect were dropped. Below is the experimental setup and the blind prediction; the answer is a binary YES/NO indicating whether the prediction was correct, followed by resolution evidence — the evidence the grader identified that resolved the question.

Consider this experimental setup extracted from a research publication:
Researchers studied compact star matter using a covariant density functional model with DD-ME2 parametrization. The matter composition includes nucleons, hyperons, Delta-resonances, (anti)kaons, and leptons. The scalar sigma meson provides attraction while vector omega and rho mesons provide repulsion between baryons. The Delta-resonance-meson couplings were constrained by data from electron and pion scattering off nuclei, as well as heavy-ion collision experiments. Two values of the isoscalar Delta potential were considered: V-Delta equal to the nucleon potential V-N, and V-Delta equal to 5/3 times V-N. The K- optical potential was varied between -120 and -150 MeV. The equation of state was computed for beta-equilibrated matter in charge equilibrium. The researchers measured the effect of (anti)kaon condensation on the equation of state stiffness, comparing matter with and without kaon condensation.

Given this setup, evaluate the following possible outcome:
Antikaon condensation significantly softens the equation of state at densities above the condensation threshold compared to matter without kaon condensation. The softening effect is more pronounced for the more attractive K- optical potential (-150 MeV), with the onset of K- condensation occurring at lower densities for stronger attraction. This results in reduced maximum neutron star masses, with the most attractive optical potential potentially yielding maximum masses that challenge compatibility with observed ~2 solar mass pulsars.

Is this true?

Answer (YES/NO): NO